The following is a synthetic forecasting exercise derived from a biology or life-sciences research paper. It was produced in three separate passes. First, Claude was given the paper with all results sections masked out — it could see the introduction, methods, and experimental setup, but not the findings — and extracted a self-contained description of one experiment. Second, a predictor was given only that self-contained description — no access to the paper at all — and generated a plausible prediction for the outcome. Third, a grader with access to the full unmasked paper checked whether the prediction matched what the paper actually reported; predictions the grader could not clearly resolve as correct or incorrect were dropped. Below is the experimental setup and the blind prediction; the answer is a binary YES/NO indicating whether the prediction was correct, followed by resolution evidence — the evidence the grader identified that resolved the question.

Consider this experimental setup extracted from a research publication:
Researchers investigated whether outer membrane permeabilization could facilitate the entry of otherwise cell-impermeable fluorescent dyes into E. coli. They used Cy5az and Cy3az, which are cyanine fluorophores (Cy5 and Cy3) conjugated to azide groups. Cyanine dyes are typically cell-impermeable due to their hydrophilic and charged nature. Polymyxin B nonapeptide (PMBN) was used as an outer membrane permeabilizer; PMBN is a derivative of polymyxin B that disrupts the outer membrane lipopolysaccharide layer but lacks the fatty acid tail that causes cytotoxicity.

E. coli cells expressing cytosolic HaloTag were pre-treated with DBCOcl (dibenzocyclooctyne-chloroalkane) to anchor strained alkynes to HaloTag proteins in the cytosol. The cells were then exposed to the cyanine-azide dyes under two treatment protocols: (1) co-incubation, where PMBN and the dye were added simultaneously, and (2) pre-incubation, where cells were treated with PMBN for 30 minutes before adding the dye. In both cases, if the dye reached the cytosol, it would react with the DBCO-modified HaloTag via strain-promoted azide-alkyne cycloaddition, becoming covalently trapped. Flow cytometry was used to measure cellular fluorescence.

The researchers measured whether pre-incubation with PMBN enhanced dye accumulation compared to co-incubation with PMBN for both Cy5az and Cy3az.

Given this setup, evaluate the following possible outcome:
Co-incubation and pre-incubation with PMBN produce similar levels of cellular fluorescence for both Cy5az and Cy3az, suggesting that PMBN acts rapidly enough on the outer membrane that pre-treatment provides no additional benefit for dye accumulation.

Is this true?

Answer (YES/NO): NO